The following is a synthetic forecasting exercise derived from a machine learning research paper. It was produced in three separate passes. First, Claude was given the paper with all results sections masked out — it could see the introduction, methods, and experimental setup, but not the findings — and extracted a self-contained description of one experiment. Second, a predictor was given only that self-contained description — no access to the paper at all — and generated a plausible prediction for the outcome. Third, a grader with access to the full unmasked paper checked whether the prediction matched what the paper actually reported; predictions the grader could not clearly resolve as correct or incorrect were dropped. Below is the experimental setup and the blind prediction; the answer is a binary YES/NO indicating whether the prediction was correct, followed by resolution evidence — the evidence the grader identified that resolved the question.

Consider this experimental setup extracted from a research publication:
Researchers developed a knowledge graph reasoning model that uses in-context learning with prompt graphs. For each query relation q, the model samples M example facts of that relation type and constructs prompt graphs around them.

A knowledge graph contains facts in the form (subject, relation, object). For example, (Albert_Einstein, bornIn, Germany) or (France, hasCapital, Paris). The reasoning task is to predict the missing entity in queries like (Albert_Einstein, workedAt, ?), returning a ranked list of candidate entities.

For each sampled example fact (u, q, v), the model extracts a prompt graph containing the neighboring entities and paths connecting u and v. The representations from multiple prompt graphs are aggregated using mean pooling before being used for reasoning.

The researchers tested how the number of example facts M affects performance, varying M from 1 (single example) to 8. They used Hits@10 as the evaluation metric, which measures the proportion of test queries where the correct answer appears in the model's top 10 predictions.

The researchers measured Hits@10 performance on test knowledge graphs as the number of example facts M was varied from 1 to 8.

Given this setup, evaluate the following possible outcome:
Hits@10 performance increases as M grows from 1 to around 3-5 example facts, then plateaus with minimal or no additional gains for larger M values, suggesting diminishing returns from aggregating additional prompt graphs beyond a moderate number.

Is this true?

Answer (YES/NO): NO